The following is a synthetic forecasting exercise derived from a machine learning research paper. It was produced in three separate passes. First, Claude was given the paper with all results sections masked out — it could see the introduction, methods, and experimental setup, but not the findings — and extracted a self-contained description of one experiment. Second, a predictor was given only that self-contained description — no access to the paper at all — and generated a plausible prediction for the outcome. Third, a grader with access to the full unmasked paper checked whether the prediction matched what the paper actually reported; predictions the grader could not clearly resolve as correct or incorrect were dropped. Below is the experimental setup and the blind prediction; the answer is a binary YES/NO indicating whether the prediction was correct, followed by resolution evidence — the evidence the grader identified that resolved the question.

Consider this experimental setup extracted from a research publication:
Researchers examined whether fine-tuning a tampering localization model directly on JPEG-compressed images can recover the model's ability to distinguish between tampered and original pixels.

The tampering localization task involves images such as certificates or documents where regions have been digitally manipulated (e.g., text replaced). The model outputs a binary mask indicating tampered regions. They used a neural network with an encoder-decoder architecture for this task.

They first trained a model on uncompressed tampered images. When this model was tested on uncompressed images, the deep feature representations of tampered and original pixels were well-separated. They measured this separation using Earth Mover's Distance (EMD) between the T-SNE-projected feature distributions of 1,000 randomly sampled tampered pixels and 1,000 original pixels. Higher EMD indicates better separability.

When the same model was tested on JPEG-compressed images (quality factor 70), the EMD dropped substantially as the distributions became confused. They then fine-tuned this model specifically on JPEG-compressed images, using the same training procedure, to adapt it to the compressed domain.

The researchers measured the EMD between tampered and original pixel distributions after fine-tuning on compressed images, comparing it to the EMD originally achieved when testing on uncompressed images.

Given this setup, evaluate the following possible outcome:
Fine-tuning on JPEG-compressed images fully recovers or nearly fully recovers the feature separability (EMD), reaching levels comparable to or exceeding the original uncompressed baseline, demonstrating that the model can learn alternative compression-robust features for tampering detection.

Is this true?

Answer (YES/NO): NO